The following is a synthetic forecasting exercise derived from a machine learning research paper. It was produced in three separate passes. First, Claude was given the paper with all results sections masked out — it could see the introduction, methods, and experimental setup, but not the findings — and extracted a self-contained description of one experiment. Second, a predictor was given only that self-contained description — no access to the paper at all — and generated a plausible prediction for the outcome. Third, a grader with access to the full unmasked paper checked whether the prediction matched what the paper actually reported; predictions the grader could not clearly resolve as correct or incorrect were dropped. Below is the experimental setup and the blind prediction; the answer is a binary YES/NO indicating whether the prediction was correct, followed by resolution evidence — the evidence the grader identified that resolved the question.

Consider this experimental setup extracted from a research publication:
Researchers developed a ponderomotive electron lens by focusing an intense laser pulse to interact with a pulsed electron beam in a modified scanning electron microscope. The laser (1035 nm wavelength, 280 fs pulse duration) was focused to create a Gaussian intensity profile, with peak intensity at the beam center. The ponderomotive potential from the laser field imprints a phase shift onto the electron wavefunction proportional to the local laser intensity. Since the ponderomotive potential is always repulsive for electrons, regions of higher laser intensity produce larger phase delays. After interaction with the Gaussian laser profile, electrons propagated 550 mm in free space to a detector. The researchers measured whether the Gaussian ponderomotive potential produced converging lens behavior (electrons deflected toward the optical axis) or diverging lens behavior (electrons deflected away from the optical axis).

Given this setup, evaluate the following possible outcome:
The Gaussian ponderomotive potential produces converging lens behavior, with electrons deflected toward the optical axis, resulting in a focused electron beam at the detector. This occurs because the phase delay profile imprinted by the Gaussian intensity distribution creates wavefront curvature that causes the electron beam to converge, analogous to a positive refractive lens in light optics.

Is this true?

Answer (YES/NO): NO